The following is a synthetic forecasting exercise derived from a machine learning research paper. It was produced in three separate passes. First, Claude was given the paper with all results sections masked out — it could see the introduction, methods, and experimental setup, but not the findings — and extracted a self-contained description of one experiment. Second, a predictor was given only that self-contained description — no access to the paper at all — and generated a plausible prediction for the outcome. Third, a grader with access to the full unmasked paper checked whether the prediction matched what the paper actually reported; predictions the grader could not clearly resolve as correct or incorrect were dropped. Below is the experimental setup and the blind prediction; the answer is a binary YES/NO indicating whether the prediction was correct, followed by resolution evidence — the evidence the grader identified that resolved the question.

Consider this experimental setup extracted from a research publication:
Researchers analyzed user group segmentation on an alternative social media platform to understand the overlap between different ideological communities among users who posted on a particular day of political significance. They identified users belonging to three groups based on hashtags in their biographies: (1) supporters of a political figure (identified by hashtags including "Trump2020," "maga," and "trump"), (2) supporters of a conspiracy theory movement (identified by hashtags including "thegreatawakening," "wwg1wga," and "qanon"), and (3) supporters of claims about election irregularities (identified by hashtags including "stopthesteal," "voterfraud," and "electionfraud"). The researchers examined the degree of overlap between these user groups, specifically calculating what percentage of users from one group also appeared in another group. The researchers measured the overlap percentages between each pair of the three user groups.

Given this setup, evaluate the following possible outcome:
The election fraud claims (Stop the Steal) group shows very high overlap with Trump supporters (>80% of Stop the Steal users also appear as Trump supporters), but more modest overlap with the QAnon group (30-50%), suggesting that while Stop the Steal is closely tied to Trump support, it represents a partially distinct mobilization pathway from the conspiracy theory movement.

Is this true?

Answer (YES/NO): NO